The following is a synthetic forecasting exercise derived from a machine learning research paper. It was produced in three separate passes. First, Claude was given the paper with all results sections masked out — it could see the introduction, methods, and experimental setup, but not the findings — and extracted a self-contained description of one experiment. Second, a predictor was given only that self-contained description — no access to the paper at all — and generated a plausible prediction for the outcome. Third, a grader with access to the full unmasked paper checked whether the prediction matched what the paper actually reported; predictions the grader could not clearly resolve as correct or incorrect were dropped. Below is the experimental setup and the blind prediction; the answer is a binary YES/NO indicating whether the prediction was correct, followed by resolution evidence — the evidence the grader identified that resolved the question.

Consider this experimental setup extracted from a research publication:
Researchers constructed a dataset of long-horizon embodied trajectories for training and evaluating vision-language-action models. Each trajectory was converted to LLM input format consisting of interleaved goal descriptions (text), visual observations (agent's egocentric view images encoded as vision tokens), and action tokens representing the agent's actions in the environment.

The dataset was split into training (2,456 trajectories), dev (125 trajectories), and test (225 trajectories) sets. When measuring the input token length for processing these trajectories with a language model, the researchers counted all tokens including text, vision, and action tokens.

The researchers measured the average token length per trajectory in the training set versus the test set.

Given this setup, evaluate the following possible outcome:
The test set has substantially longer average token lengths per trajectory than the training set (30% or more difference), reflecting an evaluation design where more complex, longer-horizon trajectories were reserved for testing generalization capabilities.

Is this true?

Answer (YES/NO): YES